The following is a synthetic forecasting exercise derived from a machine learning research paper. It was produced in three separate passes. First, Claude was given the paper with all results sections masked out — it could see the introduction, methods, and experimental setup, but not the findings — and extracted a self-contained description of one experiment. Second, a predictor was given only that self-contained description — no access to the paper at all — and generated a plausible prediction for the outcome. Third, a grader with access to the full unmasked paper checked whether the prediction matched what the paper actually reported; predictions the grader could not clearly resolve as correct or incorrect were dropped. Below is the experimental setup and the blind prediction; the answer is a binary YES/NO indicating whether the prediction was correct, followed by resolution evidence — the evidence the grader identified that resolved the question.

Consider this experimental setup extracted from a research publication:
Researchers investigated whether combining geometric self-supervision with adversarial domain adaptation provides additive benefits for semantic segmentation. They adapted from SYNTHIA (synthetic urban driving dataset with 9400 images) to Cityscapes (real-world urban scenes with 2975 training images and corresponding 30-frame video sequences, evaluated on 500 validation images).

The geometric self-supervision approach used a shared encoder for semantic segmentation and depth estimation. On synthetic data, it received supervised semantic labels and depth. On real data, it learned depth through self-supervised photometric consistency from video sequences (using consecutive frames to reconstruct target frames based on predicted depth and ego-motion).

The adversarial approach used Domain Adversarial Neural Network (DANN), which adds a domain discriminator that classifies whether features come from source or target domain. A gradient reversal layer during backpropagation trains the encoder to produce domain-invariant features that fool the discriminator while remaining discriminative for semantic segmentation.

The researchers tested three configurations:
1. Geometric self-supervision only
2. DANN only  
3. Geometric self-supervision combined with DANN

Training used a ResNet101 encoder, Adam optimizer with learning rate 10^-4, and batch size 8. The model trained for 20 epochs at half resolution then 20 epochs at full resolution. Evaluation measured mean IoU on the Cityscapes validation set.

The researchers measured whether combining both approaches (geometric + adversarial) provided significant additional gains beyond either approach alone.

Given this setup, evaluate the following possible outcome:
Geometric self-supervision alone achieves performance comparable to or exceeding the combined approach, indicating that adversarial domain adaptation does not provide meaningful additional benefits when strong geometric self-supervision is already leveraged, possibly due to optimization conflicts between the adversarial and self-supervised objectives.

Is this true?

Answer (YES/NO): YES